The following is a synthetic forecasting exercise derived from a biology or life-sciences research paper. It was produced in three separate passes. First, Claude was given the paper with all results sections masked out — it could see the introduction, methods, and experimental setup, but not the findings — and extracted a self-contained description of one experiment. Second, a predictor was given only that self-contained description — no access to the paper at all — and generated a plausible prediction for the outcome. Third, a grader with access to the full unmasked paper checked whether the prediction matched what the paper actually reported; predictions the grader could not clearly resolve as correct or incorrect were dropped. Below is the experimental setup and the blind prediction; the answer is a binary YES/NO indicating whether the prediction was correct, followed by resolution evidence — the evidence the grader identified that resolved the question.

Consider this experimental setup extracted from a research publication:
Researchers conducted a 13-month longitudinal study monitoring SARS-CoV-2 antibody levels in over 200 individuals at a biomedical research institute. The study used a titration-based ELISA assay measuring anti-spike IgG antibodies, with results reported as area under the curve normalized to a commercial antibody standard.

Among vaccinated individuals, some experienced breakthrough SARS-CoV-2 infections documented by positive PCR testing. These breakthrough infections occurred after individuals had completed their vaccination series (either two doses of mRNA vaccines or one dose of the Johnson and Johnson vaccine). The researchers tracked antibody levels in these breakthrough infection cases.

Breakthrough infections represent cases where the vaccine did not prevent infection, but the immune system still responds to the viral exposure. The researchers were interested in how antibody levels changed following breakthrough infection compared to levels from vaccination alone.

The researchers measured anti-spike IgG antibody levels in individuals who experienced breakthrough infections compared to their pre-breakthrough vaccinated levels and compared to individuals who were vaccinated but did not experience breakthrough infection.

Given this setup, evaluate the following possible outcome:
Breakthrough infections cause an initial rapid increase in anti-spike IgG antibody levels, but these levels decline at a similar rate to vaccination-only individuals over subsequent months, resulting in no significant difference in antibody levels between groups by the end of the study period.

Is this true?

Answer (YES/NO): NO